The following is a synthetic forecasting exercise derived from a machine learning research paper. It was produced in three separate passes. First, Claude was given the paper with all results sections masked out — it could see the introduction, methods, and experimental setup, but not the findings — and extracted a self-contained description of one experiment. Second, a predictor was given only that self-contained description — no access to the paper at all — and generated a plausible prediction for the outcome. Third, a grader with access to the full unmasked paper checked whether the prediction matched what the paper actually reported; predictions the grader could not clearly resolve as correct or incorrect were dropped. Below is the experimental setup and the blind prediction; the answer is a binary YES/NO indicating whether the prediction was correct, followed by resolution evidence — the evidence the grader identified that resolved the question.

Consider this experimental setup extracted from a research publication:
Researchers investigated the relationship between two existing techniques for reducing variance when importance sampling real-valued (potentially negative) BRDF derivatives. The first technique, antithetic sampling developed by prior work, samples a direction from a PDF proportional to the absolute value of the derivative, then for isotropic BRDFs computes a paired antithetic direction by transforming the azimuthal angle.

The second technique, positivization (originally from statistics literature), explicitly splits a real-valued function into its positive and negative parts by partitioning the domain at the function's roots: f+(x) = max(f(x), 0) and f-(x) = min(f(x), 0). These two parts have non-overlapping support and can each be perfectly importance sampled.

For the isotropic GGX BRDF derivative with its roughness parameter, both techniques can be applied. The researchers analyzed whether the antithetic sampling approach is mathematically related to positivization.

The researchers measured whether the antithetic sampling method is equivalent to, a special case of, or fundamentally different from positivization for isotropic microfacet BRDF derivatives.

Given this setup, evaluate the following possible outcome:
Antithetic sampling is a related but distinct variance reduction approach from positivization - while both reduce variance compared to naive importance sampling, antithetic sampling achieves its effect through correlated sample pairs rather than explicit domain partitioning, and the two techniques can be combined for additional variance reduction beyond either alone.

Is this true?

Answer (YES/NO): NO